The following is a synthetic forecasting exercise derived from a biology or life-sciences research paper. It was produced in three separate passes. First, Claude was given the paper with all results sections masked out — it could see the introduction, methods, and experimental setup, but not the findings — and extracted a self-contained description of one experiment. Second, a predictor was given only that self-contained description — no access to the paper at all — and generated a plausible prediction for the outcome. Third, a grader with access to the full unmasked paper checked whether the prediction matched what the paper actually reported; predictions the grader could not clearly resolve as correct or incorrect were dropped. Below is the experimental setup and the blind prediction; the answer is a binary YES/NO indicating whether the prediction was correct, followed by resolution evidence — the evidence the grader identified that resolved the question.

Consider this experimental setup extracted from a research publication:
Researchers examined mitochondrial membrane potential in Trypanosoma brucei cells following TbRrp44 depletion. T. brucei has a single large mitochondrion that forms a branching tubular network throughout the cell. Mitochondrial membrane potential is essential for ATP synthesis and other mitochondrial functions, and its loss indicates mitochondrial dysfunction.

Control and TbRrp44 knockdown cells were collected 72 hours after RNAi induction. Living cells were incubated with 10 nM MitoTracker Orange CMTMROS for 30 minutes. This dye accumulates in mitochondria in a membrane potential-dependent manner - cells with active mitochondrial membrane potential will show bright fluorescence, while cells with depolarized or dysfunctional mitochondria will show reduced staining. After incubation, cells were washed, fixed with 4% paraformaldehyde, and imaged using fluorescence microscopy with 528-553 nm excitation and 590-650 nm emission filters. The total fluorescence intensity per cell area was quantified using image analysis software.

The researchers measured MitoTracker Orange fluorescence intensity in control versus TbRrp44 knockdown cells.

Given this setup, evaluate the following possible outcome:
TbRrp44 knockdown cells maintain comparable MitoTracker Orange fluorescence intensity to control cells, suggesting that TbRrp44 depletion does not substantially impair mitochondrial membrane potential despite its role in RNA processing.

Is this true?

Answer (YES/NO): NO